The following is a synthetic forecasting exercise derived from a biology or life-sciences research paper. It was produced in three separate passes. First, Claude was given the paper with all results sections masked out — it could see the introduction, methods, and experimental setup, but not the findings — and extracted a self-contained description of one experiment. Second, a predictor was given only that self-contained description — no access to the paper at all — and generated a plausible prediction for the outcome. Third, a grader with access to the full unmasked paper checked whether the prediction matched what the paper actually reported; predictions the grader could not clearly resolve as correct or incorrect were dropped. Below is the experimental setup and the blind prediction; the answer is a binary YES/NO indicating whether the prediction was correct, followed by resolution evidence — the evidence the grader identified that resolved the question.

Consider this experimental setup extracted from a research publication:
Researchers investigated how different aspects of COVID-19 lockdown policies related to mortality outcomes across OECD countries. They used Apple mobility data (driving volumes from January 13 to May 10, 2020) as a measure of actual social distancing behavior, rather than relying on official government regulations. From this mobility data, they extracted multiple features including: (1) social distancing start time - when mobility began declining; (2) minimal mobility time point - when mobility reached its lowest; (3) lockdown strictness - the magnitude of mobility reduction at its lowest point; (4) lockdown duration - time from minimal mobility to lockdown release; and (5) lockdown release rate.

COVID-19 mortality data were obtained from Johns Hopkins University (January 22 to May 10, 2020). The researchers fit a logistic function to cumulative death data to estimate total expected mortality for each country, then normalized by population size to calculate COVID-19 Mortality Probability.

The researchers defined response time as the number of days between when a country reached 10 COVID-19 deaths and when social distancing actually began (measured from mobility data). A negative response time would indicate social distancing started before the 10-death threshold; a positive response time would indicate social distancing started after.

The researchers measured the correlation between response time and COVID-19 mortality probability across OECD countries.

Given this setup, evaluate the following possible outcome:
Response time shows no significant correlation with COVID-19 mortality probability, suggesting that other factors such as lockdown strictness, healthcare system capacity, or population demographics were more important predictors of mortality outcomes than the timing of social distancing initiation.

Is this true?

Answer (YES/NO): NO